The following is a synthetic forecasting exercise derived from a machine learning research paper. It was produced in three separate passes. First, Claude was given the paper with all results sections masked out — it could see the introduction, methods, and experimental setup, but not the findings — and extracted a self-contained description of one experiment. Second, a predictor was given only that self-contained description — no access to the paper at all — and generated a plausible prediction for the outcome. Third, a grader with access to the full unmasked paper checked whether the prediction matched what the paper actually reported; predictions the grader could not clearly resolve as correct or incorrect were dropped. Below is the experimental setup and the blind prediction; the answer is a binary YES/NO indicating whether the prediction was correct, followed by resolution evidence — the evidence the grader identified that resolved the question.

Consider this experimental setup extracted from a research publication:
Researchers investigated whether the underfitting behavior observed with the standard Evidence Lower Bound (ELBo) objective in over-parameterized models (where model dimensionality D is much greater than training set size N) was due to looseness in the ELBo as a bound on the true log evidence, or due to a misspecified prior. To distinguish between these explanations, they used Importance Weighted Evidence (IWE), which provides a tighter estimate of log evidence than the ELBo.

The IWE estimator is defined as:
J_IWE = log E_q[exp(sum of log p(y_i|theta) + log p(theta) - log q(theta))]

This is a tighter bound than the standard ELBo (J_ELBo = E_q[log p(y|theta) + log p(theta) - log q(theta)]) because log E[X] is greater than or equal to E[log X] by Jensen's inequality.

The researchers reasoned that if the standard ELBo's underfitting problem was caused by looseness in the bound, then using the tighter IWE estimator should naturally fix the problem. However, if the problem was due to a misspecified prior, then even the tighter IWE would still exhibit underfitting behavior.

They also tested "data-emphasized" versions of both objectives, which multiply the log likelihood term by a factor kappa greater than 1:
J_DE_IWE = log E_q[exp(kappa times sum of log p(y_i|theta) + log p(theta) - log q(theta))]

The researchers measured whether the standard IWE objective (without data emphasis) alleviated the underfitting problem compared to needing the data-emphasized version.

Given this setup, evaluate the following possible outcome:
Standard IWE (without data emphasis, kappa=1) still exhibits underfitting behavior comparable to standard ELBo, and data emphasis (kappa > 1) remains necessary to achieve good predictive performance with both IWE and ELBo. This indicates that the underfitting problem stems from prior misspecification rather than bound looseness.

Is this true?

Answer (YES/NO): YES